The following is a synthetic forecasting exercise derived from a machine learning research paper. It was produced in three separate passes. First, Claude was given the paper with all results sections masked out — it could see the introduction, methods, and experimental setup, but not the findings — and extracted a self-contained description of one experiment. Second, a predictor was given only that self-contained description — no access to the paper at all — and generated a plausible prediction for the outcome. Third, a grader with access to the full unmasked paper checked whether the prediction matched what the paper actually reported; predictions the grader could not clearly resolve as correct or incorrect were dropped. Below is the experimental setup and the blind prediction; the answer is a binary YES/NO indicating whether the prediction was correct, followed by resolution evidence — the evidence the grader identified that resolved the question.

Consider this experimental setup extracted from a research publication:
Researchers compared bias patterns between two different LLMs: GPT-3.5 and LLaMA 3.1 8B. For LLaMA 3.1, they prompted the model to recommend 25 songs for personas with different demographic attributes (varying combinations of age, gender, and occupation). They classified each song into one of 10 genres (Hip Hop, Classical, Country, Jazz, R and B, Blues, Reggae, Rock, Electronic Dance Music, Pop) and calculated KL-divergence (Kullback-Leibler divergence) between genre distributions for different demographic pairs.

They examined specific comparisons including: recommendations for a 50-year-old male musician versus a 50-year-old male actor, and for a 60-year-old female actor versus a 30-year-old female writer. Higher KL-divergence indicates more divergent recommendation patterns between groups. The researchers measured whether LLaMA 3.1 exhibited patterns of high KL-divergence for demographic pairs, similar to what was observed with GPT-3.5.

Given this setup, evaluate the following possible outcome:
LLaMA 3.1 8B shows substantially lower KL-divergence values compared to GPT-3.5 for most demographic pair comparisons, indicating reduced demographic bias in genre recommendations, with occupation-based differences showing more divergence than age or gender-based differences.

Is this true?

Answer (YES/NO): NO